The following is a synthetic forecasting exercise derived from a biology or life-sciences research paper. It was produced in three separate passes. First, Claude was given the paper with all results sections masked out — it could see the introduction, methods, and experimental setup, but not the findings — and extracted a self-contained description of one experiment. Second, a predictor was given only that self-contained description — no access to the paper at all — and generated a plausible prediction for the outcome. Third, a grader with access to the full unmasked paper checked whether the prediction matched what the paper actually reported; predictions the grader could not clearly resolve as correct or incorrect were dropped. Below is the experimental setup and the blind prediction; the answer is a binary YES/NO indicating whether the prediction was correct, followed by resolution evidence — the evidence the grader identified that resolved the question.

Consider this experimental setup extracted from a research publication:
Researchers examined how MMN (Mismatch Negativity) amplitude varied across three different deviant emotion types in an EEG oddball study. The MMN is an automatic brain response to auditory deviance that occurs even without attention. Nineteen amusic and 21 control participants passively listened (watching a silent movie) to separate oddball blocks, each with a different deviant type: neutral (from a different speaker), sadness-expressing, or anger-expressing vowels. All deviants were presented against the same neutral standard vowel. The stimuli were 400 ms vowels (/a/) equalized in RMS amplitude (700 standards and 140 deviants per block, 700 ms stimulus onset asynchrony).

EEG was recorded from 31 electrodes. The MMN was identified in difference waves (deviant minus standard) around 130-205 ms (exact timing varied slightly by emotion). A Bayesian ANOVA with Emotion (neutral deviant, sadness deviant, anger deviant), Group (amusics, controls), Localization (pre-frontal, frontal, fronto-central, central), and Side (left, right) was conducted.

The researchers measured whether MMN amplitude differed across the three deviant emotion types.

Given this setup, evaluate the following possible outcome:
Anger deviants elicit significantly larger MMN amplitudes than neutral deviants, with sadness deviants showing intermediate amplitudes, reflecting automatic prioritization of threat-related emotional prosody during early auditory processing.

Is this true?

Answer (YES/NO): NO